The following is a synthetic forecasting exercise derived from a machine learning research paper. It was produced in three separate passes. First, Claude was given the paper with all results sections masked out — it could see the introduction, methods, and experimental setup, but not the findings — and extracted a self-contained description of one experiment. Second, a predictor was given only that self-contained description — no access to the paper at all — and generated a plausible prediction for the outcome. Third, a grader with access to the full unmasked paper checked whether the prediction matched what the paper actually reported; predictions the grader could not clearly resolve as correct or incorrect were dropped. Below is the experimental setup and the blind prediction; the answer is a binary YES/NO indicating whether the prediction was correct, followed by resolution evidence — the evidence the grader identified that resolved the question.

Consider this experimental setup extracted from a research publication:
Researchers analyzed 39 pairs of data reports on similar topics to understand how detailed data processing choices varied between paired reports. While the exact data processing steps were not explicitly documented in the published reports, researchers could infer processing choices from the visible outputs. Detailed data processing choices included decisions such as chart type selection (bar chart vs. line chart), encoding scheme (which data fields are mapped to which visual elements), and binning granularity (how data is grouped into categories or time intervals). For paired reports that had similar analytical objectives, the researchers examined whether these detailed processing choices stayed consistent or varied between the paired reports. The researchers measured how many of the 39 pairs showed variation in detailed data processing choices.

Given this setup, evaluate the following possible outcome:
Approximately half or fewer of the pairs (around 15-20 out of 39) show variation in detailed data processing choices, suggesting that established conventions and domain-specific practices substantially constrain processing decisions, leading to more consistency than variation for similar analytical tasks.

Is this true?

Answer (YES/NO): NO